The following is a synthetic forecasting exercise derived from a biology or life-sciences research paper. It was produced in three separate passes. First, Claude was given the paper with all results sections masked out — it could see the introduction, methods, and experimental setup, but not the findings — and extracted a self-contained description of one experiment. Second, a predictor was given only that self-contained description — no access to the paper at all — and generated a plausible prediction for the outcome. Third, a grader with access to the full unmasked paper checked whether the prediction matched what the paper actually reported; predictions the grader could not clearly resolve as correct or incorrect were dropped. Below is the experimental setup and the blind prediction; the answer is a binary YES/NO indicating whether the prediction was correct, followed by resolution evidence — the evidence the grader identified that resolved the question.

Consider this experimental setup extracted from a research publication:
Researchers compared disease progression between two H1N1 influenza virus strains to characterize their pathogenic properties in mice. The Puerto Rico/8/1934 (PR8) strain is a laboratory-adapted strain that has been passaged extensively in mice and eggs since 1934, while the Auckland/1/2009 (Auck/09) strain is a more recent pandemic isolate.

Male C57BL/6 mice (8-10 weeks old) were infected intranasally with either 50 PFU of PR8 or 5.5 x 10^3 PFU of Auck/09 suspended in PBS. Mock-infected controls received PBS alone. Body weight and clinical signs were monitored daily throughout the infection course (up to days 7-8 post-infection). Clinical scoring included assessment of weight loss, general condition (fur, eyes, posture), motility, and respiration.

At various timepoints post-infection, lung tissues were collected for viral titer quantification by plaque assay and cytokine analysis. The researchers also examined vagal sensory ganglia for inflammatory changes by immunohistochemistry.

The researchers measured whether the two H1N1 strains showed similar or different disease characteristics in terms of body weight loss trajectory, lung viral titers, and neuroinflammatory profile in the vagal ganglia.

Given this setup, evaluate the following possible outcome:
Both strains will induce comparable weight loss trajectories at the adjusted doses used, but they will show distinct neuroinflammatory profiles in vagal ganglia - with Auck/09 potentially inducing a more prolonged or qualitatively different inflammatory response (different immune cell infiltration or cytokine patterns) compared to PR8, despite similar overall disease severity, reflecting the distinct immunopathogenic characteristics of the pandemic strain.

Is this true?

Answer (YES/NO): NO